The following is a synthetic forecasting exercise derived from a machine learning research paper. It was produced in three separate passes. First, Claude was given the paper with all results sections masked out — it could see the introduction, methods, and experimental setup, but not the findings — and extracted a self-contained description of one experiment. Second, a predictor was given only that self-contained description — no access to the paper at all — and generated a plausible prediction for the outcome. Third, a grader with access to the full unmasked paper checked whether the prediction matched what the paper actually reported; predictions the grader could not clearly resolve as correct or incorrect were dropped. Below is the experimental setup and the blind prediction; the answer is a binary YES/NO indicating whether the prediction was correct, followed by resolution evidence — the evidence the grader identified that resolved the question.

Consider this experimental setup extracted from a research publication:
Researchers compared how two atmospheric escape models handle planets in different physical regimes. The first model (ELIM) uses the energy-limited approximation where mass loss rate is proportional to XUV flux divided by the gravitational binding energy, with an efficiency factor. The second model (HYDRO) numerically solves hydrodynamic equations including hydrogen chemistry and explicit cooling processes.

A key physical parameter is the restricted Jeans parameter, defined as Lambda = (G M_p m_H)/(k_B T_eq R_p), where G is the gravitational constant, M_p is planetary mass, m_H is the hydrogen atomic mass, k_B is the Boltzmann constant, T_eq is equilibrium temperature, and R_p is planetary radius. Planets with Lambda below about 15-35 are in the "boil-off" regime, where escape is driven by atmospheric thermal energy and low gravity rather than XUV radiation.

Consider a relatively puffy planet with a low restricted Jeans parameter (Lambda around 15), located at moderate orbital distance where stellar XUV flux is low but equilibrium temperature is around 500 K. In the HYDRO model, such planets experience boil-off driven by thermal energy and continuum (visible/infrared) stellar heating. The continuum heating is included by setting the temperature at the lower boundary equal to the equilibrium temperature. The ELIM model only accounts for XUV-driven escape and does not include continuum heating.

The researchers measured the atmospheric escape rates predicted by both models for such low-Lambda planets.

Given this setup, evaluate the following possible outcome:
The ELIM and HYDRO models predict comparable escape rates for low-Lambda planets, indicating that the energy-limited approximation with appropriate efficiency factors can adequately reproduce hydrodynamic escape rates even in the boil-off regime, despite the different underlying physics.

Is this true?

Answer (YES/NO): NO